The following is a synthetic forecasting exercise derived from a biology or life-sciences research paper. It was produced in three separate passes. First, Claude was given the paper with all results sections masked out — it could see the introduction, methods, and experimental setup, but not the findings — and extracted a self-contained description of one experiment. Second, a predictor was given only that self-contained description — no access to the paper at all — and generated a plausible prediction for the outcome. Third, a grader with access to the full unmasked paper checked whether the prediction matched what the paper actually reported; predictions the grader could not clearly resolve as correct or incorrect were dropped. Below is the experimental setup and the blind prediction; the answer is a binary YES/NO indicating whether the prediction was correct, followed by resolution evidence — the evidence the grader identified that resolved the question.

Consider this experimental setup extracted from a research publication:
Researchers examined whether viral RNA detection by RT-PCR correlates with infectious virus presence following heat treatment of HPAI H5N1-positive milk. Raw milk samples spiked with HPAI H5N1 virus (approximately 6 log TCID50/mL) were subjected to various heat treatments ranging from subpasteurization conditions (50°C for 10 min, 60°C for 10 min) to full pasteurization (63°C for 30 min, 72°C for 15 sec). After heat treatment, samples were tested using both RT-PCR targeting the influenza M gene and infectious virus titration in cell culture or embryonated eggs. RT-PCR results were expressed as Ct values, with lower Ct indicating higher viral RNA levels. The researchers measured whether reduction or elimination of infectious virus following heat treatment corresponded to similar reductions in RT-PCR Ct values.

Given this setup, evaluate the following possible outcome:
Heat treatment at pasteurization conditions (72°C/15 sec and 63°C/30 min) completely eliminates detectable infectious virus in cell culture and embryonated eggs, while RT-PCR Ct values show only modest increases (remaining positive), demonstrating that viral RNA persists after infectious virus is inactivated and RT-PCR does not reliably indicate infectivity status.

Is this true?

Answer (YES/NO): NO